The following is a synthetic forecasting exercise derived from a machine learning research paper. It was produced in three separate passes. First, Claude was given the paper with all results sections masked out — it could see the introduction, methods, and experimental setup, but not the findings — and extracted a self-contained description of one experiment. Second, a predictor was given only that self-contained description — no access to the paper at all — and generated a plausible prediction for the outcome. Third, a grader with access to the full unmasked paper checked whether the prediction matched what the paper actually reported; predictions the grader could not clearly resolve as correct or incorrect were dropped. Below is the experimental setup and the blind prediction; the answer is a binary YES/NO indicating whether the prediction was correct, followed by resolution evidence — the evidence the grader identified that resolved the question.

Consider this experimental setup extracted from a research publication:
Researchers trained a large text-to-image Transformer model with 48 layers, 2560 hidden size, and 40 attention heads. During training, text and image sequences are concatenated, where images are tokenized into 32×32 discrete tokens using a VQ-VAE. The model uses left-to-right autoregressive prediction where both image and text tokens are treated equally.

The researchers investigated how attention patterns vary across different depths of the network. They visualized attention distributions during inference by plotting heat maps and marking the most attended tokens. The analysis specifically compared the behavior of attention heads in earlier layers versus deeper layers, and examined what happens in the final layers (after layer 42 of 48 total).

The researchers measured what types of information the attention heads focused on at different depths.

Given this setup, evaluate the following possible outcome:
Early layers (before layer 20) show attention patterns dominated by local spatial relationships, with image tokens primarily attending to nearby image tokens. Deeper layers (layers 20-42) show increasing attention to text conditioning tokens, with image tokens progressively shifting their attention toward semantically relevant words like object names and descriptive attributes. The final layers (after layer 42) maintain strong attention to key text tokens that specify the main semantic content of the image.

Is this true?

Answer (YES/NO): NO